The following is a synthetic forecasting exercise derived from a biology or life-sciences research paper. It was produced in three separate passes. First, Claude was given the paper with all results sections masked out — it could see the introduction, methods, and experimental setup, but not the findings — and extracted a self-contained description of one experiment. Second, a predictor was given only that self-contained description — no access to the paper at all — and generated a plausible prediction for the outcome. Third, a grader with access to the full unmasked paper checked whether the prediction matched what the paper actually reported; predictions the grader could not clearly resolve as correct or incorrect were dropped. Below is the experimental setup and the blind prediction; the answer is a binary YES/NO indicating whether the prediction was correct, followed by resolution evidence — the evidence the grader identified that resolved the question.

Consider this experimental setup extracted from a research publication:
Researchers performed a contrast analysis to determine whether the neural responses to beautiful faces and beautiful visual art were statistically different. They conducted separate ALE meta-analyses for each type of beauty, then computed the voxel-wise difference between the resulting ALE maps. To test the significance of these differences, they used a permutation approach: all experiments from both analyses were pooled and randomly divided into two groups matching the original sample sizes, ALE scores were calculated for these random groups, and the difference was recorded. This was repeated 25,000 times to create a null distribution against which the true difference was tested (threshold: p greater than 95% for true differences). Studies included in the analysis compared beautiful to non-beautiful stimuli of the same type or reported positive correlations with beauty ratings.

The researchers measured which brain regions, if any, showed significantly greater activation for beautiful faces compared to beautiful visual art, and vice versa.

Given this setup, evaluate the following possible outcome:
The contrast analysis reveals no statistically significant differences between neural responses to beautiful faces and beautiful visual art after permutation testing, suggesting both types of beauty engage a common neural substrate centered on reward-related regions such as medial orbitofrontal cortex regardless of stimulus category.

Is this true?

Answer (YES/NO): NO